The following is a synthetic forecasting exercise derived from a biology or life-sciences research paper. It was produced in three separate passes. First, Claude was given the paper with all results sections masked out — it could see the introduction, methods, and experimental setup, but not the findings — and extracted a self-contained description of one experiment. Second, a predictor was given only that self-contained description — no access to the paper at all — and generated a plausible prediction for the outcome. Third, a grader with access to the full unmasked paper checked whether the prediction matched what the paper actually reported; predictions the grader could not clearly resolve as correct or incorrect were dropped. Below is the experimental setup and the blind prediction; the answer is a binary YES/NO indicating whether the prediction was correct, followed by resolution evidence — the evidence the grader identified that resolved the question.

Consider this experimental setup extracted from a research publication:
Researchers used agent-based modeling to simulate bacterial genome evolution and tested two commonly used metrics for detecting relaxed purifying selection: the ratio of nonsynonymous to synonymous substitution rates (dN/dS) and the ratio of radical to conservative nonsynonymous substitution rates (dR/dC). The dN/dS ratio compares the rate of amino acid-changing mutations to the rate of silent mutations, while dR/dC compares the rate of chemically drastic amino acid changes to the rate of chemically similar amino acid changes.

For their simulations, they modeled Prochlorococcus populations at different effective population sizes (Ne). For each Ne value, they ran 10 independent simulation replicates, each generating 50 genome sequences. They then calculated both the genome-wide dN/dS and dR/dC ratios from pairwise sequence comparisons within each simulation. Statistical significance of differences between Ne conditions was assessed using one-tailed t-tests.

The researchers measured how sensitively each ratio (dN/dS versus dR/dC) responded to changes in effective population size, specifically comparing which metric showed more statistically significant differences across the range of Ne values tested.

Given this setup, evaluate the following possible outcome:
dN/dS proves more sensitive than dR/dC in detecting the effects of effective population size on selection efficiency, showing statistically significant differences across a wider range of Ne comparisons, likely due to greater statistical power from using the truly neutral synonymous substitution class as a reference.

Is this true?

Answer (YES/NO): YES